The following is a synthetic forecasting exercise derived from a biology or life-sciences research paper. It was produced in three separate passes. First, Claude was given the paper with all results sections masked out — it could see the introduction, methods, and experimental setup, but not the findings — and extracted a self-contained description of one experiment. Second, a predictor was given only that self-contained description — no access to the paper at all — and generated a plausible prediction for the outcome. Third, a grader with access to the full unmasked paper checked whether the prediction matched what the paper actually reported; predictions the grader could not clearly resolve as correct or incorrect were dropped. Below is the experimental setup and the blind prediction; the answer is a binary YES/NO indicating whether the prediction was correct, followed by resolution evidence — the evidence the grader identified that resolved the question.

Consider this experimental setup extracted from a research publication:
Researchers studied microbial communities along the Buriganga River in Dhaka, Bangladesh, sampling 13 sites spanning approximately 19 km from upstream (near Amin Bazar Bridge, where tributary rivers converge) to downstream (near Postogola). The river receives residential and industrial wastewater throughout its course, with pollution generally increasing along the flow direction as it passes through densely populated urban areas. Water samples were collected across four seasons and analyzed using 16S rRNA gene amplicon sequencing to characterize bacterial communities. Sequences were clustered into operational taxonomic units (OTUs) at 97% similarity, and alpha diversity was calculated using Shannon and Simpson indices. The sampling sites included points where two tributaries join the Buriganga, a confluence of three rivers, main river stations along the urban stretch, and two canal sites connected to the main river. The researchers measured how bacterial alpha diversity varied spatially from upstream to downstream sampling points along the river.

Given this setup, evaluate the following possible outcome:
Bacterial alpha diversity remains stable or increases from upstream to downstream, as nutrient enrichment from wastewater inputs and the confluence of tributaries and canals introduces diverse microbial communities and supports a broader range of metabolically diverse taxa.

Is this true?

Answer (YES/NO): YES